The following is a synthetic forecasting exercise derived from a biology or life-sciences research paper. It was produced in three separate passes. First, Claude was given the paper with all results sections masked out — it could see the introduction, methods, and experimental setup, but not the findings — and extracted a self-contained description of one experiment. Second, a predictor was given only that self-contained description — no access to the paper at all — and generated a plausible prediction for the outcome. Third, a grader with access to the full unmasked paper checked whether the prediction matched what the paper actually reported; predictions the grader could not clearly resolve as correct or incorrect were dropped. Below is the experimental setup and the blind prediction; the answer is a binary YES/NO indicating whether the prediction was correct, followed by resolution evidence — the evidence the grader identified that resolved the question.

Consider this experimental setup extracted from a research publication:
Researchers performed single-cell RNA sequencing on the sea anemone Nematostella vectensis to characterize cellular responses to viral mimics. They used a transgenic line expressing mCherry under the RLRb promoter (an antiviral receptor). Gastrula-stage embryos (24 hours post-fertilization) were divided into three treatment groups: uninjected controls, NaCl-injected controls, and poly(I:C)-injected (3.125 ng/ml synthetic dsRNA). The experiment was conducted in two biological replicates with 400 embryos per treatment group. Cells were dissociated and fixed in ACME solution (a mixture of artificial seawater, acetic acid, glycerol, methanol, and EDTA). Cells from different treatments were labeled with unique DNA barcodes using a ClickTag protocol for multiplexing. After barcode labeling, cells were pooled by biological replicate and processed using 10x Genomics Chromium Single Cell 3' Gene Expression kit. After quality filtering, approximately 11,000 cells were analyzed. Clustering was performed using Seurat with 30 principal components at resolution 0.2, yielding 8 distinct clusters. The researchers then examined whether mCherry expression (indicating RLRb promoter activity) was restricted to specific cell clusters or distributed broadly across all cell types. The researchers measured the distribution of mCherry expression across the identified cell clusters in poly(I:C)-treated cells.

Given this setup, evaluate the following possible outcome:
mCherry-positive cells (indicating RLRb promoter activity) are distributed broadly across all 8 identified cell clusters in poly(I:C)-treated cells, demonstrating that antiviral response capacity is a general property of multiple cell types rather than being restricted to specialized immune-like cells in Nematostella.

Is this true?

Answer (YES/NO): NO